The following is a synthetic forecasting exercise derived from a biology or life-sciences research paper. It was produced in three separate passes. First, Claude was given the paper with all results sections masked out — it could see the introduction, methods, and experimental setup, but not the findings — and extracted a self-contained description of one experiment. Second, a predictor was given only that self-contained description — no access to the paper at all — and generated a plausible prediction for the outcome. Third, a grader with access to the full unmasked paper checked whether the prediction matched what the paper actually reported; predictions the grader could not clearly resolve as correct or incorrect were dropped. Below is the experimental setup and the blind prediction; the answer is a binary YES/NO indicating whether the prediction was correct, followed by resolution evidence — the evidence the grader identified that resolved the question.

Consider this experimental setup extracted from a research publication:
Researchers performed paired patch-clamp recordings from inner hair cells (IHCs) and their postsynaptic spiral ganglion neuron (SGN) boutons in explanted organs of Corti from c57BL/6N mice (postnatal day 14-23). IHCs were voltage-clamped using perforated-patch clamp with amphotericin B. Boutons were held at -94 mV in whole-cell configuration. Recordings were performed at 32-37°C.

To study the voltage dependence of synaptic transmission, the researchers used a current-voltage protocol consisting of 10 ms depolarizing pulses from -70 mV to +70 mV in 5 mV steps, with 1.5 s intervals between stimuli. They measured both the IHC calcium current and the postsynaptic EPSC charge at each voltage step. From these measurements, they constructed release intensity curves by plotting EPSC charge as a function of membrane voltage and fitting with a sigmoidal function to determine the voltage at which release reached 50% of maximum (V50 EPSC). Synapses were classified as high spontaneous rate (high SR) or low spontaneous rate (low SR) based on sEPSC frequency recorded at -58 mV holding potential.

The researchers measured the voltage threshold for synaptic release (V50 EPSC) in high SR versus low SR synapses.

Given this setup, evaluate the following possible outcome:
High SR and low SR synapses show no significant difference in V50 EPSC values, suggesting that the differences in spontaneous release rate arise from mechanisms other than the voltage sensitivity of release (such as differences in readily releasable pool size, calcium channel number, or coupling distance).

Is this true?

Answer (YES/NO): NO